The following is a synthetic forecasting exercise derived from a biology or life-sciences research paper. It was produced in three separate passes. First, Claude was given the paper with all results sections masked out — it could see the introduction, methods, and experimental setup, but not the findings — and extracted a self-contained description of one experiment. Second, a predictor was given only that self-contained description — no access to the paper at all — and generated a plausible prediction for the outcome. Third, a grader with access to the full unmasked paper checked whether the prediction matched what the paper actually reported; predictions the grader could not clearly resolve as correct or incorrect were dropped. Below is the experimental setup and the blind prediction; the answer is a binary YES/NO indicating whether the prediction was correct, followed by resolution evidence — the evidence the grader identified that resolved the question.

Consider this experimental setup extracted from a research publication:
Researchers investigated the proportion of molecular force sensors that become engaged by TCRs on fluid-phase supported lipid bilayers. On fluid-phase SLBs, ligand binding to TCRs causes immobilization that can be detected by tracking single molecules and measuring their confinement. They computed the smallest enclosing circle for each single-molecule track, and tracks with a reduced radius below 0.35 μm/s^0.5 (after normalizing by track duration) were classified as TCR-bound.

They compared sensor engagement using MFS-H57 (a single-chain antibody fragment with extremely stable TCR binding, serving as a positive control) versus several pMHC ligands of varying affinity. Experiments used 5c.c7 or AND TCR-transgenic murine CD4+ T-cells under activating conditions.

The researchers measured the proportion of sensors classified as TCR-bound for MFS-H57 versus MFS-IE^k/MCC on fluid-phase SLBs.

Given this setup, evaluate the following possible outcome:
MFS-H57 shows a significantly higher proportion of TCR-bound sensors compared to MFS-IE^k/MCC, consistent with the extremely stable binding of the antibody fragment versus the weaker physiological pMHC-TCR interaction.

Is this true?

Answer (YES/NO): YES